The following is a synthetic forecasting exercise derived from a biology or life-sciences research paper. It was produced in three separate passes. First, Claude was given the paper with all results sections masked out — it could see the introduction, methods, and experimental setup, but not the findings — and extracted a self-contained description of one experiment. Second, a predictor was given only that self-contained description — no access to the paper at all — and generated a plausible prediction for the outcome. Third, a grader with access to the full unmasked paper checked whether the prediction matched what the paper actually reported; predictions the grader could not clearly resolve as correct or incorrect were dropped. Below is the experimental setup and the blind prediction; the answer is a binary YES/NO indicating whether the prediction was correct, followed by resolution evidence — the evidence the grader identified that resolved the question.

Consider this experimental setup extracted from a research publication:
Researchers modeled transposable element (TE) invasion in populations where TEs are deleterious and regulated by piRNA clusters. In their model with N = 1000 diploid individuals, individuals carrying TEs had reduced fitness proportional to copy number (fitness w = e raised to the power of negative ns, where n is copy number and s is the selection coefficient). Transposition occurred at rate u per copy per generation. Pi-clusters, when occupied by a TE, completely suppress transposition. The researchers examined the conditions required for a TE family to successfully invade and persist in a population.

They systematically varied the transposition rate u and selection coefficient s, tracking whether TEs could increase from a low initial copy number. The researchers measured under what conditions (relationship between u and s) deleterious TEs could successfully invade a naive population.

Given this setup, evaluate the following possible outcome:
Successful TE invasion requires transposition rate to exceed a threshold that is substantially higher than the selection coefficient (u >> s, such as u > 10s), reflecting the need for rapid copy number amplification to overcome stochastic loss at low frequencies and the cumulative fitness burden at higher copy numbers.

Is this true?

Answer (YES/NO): NO